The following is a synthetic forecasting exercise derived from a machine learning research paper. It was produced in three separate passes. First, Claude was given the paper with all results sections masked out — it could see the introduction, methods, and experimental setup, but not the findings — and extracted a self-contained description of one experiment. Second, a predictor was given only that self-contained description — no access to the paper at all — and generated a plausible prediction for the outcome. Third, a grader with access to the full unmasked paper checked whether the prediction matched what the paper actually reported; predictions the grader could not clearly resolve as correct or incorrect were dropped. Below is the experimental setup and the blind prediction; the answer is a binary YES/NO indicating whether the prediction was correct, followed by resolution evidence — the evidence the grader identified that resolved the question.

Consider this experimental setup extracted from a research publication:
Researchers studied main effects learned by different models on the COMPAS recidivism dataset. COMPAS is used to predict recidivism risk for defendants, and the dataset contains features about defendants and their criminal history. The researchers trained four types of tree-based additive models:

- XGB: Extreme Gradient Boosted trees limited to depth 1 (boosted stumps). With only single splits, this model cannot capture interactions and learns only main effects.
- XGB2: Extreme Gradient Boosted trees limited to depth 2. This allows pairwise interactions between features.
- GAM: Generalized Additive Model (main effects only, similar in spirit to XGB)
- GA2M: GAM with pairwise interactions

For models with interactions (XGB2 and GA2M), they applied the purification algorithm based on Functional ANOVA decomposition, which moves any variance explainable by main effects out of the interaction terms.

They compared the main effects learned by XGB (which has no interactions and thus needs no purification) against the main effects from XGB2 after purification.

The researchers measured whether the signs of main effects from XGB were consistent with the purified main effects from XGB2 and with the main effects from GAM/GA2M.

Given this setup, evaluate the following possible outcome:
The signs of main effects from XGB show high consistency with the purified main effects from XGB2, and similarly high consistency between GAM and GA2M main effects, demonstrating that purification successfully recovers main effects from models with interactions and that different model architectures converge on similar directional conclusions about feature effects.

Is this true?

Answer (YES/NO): NO